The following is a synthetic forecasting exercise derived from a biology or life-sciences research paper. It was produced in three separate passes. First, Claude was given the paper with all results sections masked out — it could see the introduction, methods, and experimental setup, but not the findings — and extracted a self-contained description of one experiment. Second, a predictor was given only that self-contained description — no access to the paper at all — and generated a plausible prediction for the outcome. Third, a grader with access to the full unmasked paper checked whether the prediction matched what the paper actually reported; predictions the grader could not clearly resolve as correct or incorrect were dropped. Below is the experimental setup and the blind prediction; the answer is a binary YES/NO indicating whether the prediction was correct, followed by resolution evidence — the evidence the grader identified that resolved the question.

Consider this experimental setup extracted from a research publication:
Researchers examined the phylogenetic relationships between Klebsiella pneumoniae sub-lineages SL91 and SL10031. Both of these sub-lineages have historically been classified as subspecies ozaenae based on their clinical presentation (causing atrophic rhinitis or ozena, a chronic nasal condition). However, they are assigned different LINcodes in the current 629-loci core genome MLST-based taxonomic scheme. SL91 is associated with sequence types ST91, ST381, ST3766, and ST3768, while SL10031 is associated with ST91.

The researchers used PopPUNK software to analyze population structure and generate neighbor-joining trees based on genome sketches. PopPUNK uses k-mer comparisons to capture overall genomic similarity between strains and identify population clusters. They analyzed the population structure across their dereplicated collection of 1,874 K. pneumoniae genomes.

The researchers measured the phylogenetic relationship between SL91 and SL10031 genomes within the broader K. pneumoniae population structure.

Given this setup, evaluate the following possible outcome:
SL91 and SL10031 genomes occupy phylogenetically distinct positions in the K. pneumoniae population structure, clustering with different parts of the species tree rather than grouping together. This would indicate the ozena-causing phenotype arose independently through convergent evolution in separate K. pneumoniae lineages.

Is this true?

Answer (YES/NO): NO